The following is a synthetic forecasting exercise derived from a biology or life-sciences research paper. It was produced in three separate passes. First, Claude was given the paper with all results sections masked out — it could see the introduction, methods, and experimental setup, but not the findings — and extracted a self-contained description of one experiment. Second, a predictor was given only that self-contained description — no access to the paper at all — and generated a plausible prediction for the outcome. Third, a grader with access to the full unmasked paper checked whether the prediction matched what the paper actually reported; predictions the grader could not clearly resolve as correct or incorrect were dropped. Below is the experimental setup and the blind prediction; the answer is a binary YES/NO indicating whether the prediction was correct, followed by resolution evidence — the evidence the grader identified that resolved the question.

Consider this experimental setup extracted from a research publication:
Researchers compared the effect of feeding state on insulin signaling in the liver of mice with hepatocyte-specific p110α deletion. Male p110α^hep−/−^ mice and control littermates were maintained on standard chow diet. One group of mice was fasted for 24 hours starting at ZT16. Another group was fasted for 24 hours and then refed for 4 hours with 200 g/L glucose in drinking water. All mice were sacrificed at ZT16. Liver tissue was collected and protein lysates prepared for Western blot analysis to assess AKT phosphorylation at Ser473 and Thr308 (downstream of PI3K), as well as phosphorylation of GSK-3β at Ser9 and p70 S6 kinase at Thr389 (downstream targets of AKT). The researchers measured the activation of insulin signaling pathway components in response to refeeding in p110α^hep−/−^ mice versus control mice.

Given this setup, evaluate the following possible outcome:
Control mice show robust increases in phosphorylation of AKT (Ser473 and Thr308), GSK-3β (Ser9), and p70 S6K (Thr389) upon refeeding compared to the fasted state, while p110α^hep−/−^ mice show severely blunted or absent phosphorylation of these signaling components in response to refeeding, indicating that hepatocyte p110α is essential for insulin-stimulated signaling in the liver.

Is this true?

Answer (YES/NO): NO